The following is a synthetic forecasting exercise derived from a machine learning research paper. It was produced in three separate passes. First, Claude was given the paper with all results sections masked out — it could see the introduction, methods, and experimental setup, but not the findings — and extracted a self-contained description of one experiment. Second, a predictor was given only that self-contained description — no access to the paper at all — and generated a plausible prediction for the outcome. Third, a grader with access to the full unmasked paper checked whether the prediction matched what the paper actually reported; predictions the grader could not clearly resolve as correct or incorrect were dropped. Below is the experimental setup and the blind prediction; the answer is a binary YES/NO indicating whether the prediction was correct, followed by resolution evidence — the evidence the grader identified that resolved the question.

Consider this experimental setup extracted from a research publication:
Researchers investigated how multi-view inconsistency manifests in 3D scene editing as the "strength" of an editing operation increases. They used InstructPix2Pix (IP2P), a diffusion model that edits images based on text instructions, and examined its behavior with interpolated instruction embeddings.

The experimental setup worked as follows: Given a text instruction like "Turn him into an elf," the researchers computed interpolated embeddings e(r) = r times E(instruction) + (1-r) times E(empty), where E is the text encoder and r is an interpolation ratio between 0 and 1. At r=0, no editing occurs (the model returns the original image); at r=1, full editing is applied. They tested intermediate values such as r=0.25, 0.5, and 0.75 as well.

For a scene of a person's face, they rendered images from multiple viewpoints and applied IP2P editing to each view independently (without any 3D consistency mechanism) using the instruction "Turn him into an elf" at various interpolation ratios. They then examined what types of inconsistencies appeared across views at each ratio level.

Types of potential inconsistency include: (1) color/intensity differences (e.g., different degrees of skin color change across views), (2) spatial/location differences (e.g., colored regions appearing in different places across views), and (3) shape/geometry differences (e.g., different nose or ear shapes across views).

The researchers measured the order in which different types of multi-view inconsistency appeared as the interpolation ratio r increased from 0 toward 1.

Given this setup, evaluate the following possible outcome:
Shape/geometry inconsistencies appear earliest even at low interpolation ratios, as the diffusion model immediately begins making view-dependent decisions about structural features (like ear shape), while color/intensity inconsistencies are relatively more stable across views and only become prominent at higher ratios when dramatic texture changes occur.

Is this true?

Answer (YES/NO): NO